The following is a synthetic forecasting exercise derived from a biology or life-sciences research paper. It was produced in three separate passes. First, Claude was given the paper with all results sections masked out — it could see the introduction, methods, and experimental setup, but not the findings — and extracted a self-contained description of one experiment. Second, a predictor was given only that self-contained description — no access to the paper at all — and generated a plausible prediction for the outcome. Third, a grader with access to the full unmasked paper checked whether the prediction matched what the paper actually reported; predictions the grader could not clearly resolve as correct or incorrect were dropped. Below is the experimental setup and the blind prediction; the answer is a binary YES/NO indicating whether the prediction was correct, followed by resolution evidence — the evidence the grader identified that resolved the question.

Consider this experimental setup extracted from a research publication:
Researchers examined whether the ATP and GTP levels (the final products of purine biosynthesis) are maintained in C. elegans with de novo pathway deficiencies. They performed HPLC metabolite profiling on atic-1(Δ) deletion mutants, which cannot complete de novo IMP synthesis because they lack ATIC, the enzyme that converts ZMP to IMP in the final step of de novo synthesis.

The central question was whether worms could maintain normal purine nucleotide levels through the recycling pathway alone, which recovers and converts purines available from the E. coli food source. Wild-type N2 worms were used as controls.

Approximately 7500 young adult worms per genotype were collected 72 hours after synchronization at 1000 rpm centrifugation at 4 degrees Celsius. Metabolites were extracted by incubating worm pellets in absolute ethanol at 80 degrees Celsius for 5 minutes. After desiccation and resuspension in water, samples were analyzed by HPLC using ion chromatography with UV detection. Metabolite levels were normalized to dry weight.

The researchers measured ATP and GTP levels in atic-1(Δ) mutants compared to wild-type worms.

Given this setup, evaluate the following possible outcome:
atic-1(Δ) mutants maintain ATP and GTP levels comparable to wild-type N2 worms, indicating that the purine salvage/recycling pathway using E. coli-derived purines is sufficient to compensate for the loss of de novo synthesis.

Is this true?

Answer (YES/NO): YES